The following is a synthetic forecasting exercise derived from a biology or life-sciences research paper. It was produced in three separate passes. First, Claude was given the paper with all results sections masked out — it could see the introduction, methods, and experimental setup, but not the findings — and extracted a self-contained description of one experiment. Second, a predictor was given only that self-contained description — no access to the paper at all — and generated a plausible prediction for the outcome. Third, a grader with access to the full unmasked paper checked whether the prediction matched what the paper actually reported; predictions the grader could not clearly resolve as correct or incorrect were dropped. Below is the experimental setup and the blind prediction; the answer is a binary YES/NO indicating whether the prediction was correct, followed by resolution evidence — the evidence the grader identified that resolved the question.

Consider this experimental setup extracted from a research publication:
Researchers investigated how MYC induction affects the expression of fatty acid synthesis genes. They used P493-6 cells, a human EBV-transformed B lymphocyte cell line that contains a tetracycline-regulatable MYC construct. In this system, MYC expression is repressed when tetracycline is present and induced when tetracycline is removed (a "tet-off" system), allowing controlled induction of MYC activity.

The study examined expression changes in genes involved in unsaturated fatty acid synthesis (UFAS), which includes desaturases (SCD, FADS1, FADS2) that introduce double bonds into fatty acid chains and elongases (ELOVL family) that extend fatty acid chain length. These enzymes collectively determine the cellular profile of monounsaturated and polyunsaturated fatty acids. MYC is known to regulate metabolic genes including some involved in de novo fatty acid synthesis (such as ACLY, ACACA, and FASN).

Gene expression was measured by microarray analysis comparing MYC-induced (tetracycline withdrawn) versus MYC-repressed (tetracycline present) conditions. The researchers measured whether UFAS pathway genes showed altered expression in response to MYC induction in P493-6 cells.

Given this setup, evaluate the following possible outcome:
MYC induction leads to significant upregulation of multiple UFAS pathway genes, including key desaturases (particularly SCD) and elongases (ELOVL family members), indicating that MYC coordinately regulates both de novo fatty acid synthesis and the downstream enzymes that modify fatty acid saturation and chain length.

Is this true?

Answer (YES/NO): YES